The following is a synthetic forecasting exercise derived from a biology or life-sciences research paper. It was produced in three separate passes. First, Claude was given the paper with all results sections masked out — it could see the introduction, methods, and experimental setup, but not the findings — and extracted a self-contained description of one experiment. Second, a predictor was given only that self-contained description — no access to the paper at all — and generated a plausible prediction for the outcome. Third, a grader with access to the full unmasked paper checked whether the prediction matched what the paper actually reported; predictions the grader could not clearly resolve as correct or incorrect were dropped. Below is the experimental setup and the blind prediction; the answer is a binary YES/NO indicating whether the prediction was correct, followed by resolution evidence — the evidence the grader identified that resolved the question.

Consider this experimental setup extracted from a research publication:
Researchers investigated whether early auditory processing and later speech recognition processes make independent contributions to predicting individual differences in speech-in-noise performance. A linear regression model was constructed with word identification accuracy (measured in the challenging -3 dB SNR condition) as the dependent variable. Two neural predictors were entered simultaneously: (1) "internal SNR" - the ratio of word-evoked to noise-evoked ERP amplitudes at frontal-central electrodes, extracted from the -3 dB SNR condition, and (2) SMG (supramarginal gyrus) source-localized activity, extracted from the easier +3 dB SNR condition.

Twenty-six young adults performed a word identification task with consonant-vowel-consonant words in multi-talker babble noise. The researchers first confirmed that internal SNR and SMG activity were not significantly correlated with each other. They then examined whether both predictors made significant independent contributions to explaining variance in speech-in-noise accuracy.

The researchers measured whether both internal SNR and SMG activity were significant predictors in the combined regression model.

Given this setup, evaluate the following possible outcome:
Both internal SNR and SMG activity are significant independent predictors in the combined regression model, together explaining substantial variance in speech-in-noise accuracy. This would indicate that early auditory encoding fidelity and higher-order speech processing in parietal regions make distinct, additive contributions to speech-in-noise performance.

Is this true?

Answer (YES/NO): YES